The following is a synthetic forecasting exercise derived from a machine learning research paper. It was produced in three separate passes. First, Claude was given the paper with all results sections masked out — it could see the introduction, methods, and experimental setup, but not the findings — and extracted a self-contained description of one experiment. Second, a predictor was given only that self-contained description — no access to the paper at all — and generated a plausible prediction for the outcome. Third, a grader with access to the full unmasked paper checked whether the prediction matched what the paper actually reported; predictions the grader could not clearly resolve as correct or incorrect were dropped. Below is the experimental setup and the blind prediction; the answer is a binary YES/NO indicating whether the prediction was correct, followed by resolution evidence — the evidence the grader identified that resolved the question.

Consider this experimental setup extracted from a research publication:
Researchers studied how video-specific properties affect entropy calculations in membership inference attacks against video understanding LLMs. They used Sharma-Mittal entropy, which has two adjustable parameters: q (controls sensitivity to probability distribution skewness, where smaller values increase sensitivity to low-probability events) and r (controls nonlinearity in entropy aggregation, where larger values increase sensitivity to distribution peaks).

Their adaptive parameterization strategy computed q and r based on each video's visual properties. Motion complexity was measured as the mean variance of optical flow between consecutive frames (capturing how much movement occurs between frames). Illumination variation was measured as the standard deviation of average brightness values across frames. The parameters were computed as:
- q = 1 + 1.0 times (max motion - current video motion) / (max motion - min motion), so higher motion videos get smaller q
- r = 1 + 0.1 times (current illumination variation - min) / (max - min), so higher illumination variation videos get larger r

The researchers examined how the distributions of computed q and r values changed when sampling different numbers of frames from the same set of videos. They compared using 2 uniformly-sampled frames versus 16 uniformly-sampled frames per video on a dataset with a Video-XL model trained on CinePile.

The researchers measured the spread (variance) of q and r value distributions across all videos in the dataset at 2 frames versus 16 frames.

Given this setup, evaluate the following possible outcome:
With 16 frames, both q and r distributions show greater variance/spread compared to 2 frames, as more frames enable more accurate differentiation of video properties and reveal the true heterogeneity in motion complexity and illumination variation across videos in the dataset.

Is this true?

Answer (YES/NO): YES